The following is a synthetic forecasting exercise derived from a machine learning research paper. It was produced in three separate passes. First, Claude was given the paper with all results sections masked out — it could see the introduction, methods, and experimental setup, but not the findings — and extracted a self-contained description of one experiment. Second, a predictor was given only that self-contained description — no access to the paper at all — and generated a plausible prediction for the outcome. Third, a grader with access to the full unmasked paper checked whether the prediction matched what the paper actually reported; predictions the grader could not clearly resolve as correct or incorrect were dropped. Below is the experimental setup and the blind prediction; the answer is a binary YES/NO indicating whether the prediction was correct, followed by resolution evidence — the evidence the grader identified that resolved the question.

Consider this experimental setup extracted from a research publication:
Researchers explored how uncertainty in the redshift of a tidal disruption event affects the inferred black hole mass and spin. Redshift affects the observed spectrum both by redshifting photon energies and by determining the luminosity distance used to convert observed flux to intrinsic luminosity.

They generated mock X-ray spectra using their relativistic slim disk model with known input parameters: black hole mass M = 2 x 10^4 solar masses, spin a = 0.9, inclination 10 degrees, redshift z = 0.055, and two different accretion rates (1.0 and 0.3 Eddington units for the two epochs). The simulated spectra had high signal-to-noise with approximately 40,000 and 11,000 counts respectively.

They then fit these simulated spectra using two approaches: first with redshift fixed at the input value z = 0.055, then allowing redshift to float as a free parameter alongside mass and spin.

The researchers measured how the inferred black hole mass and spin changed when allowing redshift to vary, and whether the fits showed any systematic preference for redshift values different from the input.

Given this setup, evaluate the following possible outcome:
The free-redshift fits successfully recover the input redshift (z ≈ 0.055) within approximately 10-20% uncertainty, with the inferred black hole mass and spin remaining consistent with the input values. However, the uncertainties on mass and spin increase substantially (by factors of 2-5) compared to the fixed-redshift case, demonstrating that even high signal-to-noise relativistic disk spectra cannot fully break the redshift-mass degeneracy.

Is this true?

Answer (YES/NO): NO